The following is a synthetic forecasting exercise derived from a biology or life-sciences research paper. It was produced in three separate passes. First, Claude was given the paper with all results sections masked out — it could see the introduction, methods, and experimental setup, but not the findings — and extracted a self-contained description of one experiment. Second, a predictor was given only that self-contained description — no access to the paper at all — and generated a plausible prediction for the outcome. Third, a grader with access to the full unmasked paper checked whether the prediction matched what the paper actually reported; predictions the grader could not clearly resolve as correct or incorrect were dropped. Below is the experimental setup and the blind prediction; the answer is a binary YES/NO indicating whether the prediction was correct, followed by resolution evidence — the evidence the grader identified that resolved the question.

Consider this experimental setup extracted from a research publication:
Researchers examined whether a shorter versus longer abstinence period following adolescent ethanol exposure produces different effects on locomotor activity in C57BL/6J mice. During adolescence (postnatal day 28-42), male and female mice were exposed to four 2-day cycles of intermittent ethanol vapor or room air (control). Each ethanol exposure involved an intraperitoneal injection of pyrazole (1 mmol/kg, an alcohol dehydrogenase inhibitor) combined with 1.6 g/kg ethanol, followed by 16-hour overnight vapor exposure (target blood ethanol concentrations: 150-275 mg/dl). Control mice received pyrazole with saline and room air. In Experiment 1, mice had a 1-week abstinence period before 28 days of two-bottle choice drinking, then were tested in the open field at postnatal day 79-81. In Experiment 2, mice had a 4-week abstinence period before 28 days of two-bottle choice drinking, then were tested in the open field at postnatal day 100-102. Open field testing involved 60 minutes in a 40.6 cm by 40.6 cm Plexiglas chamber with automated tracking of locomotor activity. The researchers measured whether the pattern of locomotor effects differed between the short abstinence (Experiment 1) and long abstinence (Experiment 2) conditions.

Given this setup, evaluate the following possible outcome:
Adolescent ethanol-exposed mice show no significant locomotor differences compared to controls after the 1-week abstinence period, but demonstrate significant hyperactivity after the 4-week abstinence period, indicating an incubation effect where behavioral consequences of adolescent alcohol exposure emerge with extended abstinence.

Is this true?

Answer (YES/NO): NO